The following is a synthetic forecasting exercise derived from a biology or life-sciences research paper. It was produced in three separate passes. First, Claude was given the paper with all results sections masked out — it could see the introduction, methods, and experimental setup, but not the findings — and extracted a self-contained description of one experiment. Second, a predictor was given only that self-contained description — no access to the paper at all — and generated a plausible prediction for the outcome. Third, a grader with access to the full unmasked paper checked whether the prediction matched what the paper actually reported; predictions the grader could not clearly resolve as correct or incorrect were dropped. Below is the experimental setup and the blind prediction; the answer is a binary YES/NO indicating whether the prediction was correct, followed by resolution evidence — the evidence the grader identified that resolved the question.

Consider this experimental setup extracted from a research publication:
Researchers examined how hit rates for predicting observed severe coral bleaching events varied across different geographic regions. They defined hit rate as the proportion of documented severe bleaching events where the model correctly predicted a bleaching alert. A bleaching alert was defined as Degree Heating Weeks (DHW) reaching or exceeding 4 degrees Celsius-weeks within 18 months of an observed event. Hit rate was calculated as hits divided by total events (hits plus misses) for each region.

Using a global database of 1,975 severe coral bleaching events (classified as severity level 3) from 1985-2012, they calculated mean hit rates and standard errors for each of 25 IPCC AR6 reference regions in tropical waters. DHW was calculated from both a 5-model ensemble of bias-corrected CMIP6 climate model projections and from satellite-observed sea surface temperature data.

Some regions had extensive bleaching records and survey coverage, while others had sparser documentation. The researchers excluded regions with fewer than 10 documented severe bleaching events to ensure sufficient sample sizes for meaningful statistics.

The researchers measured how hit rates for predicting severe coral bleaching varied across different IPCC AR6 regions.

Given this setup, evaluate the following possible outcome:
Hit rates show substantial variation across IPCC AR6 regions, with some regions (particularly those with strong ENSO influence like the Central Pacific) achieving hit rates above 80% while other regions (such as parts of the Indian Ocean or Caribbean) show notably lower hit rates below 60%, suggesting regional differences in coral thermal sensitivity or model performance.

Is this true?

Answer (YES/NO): NO